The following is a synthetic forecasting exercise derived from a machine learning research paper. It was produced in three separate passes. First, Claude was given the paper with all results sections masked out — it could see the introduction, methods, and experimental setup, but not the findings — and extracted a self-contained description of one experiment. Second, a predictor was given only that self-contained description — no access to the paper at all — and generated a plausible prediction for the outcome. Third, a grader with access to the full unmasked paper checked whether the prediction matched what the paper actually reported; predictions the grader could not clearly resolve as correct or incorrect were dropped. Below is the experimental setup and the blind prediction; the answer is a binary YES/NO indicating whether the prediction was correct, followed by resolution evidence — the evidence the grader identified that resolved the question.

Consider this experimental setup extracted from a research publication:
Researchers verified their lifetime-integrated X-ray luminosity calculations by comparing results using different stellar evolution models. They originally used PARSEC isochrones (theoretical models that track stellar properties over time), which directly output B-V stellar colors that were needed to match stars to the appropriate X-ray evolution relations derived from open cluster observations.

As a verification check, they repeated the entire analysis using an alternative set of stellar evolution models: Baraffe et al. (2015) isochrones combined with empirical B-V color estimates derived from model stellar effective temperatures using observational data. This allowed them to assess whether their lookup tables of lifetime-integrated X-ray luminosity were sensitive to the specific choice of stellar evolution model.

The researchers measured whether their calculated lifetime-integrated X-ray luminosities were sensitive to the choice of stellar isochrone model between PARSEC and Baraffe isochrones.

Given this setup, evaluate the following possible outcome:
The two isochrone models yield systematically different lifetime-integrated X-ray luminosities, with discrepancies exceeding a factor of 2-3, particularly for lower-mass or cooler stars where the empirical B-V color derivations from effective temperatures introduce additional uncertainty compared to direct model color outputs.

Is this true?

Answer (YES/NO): NO